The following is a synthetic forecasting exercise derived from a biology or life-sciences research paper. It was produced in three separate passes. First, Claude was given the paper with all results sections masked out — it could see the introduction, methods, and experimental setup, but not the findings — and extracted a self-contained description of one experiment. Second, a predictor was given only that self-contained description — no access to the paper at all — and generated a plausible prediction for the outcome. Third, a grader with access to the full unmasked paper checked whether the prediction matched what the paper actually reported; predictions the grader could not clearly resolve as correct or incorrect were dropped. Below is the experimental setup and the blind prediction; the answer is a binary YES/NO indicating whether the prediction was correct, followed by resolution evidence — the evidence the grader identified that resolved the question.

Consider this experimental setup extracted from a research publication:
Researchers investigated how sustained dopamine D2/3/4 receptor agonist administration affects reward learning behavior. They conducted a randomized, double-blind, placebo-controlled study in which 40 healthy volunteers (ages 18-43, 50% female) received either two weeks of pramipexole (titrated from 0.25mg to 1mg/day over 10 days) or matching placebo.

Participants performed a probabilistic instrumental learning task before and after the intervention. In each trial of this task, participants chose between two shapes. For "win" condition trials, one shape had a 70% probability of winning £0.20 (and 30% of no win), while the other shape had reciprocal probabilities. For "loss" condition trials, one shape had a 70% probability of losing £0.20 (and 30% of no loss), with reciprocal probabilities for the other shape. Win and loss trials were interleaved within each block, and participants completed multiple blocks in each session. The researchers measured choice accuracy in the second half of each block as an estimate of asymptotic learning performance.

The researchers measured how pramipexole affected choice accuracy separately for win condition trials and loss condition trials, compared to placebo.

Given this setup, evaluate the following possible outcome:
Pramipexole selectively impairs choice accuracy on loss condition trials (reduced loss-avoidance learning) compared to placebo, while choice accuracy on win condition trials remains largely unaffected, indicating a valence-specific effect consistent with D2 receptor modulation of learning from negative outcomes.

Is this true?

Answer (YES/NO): NO